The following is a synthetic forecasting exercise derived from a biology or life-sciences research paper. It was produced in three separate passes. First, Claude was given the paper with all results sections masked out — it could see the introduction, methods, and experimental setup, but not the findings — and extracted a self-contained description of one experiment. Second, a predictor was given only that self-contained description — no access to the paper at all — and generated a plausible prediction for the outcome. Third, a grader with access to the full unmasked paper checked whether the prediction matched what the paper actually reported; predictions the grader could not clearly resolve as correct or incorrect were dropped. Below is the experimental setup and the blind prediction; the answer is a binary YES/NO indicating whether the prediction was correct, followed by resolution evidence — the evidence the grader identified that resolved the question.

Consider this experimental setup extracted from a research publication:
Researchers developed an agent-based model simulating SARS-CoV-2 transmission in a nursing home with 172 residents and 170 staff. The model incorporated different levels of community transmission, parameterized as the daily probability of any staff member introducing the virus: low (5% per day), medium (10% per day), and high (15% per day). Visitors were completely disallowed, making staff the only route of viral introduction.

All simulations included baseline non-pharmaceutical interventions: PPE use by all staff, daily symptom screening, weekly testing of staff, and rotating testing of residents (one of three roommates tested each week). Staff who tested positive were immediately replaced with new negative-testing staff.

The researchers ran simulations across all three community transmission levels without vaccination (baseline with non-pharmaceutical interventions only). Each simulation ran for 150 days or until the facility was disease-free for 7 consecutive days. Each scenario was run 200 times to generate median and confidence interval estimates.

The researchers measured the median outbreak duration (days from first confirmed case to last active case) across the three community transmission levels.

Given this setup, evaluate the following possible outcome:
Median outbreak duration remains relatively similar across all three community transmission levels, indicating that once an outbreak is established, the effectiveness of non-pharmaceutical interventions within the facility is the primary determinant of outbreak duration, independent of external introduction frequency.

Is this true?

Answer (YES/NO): NO